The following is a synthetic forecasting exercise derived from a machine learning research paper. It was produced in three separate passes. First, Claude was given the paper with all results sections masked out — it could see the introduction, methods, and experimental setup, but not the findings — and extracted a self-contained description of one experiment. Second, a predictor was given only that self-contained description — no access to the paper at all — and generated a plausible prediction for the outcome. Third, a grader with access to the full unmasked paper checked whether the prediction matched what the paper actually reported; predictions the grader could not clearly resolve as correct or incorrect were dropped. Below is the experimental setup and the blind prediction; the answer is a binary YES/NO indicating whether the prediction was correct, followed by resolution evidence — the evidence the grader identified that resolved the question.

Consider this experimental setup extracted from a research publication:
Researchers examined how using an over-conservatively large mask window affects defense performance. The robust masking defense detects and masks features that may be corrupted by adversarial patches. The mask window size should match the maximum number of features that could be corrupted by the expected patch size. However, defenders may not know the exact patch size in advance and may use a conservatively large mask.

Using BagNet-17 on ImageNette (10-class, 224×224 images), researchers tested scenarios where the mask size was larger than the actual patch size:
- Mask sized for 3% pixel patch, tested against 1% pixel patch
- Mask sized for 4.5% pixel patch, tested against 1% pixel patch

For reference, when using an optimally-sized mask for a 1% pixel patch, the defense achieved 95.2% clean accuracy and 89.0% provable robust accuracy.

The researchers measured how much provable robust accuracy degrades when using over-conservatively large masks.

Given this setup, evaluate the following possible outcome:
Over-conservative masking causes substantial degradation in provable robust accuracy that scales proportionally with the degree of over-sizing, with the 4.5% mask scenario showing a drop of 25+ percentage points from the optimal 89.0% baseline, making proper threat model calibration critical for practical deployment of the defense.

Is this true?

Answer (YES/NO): NO